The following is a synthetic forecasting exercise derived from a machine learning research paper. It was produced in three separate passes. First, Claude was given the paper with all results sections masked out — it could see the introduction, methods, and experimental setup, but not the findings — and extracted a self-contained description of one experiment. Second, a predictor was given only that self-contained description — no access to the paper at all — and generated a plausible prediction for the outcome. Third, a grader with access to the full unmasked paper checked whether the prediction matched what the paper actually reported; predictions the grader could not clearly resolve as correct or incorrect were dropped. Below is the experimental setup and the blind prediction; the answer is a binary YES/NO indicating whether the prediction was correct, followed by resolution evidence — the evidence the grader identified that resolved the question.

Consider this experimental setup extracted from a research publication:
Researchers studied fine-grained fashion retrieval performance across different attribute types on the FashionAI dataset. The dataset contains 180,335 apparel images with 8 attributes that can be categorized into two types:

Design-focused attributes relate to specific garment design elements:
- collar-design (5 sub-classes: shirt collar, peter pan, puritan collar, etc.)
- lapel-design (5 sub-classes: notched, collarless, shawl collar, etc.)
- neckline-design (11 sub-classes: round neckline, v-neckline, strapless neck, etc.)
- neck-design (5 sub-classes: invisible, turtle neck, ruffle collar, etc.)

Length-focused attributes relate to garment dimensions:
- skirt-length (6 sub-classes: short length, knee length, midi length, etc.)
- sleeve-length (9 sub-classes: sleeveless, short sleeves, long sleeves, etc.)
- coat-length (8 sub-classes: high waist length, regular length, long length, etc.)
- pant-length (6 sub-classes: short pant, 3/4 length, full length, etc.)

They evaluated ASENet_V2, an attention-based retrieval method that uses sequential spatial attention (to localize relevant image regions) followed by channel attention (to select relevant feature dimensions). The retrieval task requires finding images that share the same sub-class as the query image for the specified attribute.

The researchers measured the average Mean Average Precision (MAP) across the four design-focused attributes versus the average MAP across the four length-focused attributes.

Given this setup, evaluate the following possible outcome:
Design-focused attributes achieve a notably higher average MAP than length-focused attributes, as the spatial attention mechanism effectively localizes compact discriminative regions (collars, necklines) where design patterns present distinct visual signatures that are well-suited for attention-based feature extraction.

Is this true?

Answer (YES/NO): YES